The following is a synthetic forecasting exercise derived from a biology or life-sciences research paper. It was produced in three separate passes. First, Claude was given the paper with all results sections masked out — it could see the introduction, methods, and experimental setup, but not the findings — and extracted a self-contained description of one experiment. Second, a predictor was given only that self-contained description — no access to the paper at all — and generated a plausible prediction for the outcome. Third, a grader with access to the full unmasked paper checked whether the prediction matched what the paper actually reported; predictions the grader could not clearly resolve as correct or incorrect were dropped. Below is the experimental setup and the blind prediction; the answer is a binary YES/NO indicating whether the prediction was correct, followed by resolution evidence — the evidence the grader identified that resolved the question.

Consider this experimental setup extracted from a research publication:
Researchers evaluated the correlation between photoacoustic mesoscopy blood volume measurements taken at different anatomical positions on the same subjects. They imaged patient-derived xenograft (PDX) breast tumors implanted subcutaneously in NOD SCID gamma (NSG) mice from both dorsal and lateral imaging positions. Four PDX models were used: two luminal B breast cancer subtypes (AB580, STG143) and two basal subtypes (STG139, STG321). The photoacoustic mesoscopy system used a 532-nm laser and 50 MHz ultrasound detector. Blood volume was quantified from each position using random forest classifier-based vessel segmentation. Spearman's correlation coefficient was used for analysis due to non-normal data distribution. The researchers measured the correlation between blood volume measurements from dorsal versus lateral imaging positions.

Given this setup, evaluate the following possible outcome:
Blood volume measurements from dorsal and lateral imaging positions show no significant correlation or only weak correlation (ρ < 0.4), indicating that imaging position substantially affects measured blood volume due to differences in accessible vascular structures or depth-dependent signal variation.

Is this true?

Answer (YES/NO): NO